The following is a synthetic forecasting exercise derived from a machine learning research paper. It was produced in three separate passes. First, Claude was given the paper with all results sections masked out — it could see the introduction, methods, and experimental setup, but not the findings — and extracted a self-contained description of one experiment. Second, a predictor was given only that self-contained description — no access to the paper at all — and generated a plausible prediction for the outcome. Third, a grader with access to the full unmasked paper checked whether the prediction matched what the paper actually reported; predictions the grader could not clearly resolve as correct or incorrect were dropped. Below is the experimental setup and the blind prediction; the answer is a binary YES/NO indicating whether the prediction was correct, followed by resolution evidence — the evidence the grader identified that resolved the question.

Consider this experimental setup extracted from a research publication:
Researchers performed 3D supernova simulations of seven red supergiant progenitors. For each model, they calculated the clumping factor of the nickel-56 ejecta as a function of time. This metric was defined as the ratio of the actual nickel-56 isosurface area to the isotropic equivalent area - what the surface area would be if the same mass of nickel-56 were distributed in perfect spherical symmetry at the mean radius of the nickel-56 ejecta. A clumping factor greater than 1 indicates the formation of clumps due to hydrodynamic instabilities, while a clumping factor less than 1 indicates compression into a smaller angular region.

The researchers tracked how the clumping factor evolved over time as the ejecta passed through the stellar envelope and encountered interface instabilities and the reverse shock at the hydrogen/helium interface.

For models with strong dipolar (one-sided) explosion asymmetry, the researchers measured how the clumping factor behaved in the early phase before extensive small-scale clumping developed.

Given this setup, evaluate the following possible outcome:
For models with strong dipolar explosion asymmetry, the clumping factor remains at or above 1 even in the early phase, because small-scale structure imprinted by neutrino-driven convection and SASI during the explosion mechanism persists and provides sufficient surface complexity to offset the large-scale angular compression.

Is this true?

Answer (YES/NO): NO